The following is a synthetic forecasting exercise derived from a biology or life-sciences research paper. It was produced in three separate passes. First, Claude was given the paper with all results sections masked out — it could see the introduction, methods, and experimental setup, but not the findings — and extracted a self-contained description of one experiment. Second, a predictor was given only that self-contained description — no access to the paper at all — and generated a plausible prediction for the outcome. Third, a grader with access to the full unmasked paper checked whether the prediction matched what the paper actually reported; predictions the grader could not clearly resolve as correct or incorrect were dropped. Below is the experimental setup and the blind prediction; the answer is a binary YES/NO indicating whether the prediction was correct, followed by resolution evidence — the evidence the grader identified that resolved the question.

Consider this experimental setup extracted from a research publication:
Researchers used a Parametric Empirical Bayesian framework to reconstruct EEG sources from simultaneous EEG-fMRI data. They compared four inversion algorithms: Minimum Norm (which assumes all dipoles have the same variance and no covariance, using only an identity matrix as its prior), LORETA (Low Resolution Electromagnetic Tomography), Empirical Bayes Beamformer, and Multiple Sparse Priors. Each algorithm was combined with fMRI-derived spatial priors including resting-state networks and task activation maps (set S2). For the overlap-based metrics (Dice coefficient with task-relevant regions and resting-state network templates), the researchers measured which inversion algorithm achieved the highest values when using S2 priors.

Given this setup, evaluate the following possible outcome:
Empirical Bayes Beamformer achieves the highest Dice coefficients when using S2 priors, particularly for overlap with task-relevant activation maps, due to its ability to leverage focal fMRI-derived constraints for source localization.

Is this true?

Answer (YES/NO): NO